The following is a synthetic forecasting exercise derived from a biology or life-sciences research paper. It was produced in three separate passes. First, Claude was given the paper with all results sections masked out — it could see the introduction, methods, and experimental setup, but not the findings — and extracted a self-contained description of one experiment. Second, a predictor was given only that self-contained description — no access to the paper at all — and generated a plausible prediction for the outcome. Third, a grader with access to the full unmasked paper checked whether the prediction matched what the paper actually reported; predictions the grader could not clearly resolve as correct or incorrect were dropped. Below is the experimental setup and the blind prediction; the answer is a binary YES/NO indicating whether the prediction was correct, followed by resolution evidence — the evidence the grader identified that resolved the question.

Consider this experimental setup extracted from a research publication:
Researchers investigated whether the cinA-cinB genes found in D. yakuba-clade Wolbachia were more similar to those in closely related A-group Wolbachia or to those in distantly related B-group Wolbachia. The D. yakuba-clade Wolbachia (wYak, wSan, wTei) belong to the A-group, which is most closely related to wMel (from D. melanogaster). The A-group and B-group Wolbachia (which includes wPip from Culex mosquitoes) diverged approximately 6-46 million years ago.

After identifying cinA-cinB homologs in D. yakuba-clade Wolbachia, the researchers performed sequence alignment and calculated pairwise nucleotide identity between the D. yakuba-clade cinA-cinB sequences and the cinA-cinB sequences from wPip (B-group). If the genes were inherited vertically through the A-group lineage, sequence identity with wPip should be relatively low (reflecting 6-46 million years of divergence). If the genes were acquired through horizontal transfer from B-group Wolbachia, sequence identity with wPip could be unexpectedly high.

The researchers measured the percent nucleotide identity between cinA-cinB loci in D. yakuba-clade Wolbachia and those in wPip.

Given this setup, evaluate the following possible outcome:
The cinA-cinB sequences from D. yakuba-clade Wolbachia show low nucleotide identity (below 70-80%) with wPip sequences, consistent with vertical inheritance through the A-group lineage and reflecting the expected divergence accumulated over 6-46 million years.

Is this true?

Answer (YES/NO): NO